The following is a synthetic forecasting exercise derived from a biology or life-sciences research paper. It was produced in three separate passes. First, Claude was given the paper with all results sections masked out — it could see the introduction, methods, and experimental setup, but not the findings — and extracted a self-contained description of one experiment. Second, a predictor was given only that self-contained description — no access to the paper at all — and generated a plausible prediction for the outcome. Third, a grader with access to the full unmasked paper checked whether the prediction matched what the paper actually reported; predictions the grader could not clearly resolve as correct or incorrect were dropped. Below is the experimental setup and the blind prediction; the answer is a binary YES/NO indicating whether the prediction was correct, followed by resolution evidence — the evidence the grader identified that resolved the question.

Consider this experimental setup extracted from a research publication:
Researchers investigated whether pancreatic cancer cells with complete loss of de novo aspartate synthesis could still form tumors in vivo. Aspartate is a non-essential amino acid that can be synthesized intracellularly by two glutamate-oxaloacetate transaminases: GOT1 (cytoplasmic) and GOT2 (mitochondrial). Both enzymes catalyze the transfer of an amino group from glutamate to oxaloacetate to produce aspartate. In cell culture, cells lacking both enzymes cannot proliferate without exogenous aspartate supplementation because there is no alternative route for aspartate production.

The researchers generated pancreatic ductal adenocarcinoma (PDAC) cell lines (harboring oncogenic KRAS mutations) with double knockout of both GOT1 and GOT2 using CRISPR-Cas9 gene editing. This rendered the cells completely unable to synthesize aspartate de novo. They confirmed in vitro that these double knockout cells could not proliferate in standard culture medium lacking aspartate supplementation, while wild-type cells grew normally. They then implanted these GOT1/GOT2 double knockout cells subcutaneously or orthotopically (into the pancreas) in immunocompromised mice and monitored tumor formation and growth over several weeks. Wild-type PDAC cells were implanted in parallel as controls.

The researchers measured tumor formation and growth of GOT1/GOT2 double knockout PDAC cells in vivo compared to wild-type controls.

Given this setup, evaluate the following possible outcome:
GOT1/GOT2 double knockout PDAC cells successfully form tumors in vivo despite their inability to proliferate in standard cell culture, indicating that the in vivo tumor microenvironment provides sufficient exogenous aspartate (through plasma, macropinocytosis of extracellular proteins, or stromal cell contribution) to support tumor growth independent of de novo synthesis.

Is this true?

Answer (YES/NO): YES